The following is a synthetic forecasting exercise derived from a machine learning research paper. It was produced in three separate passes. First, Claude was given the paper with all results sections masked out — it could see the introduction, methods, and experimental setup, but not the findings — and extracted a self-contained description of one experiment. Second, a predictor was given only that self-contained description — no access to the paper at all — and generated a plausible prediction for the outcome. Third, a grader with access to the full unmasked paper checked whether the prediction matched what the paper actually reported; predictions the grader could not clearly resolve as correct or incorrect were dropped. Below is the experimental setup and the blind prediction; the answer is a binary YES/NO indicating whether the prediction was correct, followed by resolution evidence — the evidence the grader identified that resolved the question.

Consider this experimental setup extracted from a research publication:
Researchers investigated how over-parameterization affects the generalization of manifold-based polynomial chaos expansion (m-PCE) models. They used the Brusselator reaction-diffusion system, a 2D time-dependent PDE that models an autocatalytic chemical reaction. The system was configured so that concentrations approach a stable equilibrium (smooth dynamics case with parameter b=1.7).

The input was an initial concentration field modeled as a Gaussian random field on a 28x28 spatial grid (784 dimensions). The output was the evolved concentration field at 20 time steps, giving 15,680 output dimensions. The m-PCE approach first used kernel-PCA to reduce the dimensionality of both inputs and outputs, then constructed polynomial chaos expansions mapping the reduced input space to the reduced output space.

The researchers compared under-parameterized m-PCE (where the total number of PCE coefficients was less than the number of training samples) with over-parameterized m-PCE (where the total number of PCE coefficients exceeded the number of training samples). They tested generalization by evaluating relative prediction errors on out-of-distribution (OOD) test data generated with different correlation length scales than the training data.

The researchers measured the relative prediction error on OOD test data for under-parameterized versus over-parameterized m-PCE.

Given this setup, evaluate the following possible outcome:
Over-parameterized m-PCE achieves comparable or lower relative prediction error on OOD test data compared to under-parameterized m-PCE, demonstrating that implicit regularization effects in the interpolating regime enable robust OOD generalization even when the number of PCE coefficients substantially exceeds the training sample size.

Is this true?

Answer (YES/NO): YES